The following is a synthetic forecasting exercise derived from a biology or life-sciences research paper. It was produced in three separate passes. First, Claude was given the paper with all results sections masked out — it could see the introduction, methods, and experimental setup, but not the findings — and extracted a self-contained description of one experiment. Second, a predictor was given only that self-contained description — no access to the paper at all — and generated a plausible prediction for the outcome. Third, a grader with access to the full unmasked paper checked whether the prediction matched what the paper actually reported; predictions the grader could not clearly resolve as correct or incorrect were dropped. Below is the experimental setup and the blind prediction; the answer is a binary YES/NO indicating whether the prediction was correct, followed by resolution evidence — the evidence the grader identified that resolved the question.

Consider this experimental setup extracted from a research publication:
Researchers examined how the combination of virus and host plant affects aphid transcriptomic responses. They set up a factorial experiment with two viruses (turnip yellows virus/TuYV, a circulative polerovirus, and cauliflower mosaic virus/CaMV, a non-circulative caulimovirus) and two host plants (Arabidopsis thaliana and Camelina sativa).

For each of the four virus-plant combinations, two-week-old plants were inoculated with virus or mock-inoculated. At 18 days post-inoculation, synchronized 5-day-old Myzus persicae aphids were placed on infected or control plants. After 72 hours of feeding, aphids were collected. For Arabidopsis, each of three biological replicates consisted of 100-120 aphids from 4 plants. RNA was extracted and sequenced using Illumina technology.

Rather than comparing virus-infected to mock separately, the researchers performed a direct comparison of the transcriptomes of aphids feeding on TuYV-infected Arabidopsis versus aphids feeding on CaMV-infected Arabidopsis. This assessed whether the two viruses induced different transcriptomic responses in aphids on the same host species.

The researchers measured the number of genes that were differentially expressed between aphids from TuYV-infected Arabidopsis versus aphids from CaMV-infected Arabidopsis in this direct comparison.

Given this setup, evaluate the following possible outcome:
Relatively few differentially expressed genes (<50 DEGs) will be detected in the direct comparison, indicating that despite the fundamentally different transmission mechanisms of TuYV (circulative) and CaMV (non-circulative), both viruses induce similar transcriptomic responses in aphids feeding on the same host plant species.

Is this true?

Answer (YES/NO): NO